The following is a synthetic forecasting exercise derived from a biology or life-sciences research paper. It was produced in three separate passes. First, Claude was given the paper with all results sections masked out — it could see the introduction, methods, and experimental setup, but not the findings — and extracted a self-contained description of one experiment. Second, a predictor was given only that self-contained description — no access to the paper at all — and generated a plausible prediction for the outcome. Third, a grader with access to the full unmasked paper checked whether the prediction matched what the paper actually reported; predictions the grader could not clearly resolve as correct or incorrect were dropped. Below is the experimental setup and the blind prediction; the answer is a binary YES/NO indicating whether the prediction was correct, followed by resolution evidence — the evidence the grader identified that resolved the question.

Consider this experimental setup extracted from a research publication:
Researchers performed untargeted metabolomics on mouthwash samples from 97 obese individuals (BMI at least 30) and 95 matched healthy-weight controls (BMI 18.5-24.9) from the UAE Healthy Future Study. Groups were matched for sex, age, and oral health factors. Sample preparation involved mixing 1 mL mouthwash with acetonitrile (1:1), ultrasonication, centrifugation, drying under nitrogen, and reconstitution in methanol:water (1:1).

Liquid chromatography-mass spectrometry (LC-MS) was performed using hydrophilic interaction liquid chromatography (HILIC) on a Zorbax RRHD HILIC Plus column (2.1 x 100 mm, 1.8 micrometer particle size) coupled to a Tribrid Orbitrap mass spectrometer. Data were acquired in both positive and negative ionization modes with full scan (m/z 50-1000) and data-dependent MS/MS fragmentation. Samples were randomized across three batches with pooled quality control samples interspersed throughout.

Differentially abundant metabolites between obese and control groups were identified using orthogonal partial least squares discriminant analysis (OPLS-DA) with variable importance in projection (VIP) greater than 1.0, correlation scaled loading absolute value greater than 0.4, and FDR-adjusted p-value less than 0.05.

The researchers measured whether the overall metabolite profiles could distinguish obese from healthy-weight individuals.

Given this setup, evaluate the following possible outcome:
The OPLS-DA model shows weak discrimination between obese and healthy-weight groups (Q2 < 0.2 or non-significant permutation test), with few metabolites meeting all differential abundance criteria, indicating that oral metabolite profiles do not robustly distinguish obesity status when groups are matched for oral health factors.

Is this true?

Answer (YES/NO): NO